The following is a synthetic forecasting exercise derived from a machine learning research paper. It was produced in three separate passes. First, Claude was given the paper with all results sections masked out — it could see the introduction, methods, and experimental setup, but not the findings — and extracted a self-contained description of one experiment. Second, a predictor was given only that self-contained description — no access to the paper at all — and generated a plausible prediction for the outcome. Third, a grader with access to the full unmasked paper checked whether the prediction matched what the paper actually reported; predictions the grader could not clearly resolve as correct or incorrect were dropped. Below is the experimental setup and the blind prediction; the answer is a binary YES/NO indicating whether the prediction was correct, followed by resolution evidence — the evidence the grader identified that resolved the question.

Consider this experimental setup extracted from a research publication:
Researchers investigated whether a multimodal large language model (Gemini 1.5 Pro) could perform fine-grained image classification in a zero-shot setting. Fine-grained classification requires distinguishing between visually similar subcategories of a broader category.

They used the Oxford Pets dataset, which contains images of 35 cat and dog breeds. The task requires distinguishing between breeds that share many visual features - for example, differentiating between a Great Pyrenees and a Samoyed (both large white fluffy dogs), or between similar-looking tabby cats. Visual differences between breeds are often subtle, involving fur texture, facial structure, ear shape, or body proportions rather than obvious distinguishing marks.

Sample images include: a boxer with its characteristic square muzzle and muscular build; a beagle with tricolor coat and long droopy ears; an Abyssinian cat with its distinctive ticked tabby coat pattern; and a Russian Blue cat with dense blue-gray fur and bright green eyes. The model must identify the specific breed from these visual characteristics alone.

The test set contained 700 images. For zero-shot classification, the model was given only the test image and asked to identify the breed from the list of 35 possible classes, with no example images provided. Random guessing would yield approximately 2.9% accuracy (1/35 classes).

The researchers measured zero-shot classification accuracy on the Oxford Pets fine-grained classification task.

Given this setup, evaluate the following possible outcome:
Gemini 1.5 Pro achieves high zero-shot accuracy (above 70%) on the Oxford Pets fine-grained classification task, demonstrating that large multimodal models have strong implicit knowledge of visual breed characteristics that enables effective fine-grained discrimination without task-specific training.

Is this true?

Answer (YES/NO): YES